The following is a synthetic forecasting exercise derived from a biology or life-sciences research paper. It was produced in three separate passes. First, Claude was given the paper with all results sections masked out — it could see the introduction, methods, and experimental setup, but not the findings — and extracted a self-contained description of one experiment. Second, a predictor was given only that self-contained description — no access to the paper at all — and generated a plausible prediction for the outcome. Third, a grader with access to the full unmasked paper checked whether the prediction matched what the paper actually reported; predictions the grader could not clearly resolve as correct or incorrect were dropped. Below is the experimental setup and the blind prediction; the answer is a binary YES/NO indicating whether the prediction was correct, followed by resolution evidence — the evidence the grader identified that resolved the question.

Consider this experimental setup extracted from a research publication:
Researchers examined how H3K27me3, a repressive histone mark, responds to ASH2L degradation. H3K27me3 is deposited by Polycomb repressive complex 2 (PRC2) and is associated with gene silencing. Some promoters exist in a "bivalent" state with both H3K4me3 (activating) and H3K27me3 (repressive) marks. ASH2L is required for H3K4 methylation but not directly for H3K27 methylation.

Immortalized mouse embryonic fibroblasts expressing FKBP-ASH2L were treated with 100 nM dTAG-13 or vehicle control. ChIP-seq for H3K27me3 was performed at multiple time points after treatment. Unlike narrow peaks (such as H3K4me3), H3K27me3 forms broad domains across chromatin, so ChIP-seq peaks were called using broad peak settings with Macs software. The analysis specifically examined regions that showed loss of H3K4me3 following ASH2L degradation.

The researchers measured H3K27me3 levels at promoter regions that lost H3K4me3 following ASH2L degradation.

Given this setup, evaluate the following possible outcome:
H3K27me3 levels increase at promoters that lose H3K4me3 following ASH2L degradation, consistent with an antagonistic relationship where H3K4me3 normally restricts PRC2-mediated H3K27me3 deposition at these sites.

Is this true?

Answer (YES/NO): NO